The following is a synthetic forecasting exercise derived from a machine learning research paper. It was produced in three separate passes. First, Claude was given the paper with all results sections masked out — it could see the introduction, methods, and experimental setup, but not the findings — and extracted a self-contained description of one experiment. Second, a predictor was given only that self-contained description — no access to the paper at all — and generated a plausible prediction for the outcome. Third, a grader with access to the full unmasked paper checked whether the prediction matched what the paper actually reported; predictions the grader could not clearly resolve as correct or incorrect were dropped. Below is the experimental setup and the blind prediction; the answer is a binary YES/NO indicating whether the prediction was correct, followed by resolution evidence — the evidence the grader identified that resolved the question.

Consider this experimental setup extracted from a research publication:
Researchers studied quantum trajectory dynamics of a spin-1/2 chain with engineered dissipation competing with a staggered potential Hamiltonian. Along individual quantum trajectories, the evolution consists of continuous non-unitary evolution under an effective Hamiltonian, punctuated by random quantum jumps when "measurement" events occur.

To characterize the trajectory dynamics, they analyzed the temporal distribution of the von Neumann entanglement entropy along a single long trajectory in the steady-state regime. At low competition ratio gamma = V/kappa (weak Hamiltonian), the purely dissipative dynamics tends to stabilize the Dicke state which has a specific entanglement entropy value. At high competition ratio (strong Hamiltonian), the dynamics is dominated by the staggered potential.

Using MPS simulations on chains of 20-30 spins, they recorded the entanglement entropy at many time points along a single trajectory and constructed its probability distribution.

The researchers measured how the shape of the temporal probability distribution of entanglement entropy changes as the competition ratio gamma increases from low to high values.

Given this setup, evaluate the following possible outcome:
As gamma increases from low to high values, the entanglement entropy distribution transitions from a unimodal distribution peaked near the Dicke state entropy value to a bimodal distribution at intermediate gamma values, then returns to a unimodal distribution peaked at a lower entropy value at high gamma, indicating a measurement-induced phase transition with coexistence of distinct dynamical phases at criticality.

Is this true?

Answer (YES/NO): NO